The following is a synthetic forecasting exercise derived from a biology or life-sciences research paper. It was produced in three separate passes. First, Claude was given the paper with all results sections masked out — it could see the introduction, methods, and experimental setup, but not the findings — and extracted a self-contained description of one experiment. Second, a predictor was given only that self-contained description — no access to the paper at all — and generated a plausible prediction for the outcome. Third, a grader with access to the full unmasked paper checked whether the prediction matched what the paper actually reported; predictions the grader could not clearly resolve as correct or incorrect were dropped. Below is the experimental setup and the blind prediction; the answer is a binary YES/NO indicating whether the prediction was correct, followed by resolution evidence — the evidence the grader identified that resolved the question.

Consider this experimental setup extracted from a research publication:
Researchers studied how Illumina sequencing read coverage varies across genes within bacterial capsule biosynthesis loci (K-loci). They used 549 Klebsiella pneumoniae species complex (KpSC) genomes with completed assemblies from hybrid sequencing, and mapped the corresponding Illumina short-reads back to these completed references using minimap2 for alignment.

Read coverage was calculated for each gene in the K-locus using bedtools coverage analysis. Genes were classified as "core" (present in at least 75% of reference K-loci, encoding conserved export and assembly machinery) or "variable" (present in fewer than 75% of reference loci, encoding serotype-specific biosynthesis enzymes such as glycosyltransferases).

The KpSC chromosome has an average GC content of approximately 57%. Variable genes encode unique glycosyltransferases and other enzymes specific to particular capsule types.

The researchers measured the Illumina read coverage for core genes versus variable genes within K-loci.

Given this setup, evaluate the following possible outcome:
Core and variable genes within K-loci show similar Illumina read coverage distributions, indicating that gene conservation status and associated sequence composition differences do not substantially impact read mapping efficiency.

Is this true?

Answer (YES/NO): NO